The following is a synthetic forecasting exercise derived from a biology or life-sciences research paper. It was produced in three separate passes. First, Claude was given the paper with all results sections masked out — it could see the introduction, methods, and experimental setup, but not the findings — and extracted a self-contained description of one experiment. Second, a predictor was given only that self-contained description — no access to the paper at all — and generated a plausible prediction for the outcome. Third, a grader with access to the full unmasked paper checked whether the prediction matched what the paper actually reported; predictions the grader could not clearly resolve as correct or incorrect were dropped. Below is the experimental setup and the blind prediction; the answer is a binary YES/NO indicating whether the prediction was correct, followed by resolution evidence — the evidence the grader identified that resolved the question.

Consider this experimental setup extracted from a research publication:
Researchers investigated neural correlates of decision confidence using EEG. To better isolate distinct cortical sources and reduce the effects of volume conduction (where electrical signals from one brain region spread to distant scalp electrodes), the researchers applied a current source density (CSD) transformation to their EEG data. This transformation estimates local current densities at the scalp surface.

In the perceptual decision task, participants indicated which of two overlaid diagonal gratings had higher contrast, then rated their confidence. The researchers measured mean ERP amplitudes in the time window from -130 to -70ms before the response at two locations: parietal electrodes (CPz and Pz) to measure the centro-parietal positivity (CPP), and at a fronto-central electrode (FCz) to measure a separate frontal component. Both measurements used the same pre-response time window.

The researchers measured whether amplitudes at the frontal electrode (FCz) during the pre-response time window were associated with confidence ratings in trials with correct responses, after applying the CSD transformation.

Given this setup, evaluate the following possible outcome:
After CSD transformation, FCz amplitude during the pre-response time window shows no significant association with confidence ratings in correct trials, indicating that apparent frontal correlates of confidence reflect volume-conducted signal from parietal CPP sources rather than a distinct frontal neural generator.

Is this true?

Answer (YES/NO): NO